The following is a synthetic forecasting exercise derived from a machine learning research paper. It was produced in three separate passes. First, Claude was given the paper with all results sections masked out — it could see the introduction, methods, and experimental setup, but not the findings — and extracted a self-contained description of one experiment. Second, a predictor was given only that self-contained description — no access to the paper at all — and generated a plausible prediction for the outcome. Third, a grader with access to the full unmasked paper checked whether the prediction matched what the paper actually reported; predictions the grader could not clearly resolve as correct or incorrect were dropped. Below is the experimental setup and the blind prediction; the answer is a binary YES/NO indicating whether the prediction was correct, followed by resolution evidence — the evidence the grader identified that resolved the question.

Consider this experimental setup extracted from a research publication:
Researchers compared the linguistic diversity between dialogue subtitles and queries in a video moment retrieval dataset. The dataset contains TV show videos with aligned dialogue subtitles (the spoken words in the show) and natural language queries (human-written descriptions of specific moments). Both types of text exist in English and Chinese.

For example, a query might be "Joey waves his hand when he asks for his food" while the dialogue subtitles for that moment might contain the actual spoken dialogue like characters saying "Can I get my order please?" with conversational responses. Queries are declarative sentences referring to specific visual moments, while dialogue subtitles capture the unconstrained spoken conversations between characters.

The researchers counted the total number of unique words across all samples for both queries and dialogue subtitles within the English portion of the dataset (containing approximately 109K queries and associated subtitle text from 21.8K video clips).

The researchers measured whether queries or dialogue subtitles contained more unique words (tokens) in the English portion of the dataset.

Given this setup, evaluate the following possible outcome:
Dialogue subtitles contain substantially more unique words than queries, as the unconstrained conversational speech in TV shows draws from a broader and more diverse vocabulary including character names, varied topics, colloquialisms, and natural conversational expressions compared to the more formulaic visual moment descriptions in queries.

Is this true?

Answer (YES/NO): YES